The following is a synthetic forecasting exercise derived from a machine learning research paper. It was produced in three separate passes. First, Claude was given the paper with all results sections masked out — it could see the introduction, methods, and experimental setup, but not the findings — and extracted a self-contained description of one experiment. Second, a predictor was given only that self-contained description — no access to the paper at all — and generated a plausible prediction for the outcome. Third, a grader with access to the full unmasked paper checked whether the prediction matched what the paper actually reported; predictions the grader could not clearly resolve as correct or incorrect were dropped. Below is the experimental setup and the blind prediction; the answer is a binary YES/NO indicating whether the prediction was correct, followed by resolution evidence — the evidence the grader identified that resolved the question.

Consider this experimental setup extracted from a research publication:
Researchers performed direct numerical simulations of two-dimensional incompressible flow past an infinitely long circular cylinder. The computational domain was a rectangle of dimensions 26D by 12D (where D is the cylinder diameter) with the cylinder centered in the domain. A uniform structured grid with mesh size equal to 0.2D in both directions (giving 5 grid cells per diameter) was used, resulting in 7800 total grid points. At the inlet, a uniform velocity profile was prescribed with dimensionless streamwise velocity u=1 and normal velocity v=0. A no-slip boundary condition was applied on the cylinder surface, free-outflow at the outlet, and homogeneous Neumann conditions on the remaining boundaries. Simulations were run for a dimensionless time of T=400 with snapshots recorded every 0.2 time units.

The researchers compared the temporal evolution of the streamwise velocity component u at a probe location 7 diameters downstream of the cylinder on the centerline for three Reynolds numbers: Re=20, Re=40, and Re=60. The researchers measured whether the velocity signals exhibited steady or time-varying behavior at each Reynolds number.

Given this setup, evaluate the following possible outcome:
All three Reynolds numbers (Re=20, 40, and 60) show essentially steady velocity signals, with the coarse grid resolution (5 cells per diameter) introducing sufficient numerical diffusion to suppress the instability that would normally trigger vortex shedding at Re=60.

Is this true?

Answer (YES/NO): NO